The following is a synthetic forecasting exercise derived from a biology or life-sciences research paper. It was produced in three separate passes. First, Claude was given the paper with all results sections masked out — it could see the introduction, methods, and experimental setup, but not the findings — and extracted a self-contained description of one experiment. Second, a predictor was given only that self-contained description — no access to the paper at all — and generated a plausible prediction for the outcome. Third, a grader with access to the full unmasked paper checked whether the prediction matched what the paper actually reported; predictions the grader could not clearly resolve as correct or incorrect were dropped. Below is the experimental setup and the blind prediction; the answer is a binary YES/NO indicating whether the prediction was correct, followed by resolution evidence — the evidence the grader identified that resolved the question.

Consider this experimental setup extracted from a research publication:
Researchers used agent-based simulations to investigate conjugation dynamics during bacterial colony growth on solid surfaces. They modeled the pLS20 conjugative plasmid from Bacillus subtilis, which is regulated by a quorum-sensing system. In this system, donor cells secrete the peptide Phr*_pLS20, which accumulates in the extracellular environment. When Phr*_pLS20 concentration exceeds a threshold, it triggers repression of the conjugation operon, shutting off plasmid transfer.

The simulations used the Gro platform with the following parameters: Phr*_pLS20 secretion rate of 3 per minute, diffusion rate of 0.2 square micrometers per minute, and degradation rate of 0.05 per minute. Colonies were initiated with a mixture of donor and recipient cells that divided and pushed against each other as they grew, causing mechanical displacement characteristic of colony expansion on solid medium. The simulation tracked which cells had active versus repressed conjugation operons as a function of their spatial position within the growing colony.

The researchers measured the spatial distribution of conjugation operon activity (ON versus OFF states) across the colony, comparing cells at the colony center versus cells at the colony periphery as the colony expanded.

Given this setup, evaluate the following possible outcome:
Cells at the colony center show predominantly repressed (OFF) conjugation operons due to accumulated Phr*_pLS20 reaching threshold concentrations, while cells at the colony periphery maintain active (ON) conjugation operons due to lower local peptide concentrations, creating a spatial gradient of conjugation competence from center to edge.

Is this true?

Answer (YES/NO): YES